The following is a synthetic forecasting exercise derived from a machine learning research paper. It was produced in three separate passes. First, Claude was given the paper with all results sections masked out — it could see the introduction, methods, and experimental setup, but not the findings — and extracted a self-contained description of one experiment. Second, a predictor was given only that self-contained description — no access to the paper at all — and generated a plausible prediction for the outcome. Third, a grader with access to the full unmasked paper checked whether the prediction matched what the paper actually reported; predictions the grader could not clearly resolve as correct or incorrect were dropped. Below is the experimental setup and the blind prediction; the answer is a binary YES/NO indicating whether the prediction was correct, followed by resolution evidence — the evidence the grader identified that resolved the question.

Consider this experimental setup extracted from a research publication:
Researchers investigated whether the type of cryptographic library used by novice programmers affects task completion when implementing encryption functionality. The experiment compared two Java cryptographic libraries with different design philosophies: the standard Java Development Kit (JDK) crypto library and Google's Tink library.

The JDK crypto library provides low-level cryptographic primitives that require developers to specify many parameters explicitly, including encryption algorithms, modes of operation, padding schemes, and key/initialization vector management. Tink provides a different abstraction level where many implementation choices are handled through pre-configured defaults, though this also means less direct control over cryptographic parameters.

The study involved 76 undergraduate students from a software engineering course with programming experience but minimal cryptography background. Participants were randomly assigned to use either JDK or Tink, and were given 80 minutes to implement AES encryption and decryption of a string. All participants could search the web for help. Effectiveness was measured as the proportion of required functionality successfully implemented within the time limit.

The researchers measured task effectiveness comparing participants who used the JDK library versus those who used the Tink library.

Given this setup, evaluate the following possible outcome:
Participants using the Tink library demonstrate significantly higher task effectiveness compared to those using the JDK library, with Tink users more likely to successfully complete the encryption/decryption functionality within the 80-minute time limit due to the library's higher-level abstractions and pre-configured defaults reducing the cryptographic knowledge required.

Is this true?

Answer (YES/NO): NO